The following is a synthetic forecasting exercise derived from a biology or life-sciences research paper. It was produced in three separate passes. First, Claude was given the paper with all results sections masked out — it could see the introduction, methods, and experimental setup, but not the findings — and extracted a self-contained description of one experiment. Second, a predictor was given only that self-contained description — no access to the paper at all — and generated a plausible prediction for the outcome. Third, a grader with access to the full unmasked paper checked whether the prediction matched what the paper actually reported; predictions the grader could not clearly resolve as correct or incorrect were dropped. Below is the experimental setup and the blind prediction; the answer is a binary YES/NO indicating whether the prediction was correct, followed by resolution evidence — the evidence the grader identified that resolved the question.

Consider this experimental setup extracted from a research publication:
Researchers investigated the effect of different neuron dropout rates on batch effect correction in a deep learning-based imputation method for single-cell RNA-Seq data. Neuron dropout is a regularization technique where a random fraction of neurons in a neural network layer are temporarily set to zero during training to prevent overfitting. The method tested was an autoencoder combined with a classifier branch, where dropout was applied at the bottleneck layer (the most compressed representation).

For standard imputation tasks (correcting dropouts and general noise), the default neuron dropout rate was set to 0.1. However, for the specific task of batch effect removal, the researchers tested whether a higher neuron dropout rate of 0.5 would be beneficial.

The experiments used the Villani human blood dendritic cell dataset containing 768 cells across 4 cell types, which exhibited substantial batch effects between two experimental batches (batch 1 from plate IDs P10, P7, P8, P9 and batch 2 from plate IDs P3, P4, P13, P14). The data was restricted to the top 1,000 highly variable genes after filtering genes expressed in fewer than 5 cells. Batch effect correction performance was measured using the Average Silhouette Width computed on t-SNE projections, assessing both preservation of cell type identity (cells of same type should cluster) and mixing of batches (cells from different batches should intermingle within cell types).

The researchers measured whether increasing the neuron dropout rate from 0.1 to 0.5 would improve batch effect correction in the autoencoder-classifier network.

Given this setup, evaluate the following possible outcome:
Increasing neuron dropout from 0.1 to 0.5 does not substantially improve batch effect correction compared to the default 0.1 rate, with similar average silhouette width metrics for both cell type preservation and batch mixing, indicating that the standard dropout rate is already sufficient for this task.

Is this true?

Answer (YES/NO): NO